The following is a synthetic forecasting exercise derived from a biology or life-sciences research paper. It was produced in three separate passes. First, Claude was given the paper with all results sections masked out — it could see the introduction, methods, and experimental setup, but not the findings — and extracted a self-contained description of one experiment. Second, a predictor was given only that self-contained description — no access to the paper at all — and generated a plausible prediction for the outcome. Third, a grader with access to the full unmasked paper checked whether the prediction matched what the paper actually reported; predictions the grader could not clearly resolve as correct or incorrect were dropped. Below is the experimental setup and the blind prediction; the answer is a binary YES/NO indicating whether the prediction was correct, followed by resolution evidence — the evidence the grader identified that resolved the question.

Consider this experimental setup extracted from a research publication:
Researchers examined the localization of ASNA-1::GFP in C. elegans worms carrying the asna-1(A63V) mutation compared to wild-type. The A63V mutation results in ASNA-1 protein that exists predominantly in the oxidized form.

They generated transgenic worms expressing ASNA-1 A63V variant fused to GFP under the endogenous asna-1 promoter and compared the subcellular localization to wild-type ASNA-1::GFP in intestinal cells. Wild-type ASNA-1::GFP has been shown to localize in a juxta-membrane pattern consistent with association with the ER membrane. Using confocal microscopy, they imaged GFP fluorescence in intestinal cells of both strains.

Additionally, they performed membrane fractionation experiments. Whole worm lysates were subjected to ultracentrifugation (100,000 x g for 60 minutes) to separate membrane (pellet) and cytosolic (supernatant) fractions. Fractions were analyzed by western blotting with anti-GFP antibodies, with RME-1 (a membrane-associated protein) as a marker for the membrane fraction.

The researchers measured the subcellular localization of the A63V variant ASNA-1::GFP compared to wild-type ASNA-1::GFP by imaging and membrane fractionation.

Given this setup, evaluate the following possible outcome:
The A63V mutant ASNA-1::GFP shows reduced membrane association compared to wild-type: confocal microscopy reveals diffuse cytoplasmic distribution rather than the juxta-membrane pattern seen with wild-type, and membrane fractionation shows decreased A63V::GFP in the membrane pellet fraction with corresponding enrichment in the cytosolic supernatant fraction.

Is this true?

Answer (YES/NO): NO